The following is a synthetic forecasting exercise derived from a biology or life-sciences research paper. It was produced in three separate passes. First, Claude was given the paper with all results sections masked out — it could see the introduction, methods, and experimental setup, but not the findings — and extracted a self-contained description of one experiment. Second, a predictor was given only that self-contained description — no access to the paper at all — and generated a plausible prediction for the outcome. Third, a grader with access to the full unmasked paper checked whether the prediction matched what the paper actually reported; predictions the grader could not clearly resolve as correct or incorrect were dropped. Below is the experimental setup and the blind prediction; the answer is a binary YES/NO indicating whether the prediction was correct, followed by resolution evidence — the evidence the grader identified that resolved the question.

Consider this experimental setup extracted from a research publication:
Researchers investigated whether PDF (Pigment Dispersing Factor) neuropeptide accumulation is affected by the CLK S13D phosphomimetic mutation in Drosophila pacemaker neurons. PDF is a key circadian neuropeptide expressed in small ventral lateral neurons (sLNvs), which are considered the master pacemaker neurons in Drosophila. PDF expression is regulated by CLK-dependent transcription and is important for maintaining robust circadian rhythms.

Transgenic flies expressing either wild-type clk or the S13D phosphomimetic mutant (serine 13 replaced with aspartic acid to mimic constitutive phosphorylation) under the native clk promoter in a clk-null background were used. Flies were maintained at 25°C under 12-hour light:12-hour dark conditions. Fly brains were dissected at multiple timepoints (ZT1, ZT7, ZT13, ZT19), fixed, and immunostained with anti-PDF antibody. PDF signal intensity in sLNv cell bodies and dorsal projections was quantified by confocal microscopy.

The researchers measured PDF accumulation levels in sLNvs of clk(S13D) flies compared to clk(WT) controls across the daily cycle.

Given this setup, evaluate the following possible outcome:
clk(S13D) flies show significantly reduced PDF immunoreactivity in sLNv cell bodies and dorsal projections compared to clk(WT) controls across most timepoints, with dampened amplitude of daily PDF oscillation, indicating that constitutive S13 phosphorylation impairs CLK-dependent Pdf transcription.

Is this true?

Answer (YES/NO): NO